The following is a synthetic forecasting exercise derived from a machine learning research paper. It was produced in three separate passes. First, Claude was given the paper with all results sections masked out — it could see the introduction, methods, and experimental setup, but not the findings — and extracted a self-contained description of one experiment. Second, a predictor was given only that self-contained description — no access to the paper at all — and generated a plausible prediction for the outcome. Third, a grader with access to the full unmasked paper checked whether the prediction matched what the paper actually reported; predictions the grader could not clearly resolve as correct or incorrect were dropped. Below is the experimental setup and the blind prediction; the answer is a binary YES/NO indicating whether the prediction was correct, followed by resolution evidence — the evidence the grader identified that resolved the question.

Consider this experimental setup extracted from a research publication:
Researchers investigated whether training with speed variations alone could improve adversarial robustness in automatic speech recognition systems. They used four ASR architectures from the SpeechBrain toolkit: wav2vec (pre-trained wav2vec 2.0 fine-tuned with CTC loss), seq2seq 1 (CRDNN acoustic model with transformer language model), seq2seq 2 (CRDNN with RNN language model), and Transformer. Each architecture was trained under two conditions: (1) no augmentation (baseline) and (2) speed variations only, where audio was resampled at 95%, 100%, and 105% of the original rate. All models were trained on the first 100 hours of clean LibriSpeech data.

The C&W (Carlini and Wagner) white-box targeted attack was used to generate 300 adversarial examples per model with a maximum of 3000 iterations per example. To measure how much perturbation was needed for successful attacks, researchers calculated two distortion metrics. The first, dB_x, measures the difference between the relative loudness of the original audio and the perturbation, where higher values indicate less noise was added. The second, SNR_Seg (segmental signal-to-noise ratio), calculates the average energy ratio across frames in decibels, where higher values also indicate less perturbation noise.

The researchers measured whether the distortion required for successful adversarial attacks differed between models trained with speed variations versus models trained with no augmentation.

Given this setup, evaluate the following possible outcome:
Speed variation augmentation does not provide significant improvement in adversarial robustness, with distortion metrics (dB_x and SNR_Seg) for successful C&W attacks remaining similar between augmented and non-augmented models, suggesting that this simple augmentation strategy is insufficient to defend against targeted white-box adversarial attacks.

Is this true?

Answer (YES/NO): NO